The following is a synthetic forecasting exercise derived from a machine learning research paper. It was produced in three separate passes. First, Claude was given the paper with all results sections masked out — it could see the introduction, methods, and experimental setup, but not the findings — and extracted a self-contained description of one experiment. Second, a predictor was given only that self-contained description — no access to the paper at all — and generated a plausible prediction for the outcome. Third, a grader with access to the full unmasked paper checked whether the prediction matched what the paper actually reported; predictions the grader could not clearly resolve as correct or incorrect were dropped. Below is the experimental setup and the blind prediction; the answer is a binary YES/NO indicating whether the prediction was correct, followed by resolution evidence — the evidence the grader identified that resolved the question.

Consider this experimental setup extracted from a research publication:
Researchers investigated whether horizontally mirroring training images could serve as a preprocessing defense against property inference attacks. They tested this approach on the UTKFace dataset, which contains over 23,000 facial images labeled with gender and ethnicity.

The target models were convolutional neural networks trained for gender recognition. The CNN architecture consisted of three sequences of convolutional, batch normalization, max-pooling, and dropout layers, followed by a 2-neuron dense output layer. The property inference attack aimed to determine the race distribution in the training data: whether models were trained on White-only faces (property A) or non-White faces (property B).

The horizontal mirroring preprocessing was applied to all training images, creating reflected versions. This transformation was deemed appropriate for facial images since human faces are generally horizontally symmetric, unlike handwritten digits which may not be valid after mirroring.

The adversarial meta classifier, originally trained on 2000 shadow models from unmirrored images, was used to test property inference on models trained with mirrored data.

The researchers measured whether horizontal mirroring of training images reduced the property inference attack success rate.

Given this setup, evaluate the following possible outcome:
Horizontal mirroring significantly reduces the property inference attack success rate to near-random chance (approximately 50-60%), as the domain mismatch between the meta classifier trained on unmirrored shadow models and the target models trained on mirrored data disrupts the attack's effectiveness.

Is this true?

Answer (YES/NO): NO